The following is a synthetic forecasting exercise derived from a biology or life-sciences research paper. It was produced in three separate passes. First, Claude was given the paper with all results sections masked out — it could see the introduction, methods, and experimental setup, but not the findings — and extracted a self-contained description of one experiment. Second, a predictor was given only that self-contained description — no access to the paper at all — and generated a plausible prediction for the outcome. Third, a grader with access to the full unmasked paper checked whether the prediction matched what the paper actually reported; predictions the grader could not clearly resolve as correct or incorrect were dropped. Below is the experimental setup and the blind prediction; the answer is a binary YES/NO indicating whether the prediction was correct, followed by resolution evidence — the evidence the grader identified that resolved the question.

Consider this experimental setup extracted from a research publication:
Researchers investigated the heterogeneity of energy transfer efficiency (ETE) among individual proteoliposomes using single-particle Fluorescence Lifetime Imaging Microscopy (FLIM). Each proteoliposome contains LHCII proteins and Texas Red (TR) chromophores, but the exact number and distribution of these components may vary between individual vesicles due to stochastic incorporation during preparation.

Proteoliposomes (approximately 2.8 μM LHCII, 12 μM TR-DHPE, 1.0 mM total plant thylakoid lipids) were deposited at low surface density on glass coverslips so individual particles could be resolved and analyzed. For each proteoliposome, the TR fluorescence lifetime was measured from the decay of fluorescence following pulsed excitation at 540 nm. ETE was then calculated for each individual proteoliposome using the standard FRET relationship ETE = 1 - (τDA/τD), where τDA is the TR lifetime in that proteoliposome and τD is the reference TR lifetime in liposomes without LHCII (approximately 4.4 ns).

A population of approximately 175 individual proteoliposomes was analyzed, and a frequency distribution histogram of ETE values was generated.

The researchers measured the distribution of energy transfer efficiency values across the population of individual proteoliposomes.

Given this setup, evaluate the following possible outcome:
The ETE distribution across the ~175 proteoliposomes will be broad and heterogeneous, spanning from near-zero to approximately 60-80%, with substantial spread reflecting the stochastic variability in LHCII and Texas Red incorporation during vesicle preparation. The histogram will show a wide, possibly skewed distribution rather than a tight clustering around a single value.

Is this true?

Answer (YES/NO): NO